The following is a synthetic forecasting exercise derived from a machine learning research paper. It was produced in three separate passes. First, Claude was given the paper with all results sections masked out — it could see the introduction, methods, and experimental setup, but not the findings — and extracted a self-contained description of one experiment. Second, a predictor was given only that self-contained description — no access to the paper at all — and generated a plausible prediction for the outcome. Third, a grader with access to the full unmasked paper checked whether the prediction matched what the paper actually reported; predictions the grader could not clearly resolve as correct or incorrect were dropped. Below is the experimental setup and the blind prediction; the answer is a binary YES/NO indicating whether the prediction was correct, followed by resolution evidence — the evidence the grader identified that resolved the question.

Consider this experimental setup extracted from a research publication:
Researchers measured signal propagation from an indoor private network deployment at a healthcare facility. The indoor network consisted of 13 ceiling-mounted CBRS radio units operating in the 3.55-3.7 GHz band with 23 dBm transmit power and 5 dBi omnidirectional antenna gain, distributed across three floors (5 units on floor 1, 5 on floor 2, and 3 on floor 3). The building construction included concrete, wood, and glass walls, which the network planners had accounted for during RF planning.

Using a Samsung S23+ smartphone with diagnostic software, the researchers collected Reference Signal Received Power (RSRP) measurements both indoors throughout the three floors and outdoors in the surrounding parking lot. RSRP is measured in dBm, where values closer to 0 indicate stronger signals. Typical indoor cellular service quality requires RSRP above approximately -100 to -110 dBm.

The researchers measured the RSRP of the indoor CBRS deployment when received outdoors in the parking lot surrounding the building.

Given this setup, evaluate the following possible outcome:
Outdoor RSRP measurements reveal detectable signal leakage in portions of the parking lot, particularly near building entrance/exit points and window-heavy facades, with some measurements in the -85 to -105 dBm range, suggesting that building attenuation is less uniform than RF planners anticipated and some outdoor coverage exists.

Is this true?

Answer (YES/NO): NO